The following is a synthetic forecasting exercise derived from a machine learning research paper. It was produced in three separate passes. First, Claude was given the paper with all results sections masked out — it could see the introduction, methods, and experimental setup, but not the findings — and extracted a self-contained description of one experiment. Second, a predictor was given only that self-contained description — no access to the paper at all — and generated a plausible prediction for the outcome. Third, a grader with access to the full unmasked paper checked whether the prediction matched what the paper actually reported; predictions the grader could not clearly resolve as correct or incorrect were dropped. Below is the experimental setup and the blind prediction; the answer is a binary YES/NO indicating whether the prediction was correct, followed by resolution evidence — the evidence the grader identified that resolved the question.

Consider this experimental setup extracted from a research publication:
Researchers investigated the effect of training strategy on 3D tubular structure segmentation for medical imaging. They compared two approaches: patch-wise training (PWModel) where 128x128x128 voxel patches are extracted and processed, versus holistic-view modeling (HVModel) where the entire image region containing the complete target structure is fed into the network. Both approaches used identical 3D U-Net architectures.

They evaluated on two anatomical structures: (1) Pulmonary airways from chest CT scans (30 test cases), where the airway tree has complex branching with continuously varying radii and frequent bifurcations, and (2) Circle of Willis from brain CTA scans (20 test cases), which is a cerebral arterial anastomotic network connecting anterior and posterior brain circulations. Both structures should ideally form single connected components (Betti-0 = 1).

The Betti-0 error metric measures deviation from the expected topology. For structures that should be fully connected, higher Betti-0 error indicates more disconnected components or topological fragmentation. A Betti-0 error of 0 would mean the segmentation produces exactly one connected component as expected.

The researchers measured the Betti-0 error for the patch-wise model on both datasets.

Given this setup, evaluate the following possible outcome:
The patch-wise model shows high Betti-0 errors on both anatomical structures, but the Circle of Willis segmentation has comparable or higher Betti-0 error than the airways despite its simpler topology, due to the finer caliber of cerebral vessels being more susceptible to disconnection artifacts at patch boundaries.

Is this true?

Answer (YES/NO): NO